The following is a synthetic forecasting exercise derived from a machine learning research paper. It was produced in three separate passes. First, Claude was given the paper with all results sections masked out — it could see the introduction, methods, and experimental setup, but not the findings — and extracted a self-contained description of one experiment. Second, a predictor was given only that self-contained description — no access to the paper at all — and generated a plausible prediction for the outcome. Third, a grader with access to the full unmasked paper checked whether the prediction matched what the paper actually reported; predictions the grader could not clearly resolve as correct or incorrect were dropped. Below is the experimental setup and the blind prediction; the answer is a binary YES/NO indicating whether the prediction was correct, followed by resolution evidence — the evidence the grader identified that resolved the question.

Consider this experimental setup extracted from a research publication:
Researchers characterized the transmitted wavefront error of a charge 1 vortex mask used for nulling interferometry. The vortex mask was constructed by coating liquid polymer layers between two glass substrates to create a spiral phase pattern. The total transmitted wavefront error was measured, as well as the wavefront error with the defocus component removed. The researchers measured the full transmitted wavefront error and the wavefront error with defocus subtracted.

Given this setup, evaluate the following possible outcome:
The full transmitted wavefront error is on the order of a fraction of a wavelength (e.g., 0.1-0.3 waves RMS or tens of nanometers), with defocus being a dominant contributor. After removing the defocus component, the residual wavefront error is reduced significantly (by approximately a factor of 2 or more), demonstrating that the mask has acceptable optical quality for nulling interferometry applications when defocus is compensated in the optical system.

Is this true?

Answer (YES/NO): NO